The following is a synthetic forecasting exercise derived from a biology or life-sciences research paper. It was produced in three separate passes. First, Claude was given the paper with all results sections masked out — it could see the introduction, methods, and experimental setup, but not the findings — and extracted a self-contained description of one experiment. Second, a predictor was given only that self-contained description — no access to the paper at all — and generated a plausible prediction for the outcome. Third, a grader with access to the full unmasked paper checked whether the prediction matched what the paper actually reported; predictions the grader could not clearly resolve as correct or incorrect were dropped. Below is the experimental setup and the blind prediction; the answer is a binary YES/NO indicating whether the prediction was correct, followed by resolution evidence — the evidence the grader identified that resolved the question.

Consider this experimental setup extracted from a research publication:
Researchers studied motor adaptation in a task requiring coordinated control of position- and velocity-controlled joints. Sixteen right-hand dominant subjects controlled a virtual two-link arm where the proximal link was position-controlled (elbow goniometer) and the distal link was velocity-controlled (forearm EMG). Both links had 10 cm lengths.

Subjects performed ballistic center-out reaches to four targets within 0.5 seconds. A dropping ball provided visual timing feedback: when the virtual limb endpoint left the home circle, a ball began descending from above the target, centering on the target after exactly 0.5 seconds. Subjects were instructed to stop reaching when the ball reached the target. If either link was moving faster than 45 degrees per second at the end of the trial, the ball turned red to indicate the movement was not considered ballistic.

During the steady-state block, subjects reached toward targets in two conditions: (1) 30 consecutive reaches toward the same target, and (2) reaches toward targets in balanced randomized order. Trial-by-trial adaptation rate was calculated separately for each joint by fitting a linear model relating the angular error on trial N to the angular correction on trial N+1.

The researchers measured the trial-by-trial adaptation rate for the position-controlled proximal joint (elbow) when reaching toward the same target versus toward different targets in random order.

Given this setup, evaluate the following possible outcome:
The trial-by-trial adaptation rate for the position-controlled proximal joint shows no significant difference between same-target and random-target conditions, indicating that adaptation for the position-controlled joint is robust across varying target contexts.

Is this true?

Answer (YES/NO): NO